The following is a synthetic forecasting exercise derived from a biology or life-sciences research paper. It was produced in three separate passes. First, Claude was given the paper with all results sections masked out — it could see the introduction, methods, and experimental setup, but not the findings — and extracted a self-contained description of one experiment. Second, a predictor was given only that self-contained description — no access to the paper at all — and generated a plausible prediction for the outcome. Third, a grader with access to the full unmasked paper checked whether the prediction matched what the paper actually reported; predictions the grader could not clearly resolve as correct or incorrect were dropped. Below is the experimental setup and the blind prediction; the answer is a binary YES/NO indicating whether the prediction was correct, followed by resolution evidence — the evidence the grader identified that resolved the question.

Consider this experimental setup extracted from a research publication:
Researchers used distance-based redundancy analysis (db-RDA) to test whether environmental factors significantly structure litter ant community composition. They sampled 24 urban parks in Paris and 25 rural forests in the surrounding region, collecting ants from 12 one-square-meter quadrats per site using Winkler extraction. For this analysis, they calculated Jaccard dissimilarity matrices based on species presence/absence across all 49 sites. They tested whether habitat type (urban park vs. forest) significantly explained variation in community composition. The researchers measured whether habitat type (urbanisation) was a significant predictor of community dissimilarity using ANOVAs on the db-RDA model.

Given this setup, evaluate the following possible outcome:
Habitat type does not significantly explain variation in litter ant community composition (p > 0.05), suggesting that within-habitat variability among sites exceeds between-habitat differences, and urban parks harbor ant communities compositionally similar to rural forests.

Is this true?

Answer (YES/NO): NO